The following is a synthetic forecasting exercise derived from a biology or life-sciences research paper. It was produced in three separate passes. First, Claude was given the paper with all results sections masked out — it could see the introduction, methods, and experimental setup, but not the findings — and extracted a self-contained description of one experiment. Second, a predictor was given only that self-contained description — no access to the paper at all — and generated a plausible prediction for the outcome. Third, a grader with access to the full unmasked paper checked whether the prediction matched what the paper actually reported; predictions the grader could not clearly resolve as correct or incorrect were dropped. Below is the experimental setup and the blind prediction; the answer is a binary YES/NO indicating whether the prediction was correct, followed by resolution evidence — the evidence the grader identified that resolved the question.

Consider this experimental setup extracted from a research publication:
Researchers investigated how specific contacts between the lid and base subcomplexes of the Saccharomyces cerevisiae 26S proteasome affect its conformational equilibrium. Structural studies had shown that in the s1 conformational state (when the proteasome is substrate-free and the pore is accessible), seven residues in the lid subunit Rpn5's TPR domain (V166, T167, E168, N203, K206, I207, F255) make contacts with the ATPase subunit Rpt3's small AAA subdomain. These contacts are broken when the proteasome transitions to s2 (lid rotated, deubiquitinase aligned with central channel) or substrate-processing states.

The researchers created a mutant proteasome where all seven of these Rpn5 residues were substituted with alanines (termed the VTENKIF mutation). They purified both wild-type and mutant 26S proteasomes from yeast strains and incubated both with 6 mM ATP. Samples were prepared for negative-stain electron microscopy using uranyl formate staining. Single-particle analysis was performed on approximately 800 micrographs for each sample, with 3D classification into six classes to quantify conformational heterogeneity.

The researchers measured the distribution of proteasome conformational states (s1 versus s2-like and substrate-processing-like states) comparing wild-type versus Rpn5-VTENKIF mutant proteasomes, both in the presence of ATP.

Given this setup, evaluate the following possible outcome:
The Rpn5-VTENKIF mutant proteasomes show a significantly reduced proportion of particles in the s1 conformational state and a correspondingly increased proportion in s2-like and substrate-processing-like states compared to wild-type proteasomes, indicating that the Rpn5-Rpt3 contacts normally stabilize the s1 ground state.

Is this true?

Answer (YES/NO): YES